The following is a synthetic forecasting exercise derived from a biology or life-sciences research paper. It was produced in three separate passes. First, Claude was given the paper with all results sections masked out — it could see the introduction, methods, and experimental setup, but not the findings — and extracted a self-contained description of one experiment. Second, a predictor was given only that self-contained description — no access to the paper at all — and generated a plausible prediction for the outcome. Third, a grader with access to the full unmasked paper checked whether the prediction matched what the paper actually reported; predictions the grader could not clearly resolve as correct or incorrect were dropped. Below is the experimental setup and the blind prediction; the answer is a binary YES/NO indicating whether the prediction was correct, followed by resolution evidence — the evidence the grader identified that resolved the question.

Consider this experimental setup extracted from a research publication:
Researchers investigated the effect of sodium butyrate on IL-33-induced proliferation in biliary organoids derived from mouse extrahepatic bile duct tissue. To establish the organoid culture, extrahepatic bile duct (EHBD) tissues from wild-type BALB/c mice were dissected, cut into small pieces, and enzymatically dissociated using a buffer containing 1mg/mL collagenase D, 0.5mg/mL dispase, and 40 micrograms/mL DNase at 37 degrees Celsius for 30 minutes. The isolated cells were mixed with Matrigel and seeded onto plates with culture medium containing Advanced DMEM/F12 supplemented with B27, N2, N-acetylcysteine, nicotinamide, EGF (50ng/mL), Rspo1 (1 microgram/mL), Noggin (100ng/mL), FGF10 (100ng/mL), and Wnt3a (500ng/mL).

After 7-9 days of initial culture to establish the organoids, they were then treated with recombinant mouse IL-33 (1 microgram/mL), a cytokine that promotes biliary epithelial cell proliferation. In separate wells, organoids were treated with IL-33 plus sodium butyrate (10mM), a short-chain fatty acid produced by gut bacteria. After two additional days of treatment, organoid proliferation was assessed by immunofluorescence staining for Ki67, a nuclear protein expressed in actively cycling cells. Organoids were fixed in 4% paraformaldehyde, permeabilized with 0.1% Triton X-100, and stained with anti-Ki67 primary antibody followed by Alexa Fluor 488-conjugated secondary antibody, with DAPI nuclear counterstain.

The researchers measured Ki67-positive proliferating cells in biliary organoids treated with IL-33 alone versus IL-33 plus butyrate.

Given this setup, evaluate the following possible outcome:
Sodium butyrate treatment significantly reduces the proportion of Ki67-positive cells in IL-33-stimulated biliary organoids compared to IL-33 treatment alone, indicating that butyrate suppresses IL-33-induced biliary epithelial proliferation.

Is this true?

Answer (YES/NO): YES